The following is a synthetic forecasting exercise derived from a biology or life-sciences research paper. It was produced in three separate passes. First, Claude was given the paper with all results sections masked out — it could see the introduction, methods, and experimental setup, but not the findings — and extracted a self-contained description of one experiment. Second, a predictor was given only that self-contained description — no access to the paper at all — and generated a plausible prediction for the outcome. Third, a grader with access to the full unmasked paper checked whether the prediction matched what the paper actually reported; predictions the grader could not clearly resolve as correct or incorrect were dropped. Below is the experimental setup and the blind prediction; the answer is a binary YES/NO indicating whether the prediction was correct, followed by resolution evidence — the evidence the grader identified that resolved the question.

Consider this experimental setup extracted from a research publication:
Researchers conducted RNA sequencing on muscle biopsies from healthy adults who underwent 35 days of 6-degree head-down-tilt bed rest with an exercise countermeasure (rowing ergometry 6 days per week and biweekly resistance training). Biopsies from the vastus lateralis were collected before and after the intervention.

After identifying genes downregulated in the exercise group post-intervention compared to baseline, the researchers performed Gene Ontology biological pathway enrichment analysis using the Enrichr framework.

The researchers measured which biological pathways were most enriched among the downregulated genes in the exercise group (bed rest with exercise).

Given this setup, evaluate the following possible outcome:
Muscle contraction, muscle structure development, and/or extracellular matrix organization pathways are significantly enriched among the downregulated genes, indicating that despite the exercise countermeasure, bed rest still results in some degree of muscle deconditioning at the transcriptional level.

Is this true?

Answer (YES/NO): NO